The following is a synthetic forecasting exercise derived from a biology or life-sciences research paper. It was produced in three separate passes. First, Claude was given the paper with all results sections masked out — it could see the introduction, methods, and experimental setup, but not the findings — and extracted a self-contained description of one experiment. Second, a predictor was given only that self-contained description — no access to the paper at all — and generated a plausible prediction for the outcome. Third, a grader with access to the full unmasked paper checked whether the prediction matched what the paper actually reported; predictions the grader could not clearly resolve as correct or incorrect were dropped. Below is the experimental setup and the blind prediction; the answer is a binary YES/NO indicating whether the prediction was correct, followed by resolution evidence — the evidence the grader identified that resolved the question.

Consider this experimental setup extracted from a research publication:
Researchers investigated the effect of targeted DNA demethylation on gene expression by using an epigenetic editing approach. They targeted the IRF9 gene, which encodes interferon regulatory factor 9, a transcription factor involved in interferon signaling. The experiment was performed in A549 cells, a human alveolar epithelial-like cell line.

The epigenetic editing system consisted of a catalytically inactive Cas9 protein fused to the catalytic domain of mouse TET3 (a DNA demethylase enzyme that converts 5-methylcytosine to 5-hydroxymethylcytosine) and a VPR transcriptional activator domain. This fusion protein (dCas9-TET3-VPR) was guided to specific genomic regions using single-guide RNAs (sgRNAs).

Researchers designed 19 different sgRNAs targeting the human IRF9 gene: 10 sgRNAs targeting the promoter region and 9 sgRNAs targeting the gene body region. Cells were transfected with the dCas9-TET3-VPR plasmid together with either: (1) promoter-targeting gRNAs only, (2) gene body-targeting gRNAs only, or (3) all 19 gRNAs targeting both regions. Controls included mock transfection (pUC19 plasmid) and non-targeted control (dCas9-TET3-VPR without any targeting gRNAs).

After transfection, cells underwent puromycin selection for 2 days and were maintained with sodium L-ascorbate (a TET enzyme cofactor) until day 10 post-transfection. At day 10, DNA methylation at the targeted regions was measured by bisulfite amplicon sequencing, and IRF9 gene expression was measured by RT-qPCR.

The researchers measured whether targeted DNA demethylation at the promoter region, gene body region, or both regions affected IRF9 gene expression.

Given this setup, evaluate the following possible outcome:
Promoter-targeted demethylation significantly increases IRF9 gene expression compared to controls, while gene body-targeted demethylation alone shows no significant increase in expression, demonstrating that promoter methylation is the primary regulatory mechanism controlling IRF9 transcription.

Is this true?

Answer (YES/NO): NO